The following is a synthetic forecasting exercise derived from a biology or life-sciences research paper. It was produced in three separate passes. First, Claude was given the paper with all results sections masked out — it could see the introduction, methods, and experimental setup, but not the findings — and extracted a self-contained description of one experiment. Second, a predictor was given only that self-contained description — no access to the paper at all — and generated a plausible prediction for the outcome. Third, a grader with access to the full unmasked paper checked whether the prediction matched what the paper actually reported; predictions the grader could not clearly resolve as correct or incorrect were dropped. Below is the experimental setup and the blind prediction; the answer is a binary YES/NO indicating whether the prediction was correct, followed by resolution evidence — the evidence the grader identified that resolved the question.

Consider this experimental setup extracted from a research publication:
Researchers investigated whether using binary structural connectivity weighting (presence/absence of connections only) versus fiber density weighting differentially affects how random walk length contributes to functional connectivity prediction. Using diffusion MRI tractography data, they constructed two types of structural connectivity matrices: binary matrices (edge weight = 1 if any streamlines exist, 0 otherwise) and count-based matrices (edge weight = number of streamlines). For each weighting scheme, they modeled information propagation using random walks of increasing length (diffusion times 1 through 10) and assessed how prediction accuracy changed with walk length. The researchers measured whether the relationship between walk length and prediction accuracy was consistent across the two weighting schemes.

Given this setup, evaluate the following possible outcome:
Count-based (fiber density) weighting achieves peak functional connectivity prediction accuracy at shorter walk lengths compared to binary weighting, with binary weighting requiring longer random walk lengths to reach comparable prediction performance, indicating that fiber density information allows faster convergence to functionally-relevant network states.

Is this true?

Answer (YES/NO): NO